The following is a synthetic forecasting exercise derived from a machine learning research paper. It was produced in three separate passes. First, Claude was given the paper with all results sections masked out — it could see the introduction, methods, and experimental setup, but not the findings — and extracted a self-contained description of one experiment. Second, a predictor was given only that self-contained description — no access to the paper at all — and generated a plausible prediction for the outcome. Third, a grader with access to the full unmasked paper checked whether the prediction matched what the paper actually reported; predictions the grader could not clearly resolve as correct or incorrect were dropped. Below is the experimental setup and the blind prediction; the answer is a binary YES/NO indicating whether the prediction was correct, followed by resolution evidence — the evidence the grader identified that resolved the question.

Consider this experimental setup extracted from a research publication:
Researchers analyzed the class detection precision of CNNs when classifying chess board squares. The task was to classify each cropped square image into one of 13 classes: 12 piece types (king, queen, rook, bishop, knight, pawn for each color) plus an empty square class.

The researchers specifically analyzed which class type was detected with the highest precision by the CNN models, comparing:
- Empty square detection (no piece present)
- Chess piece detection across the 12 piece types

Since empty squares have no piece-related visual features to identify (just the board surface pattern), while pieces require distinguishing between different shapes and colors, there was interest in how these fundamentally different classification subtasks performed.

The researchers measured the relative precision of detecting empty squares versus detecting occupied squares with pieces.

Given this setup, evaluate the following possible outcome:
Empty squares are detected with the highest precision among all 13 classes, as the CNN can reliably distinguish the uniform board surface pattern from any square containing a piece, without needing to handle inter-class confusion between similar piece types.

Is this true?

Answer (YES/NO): YES